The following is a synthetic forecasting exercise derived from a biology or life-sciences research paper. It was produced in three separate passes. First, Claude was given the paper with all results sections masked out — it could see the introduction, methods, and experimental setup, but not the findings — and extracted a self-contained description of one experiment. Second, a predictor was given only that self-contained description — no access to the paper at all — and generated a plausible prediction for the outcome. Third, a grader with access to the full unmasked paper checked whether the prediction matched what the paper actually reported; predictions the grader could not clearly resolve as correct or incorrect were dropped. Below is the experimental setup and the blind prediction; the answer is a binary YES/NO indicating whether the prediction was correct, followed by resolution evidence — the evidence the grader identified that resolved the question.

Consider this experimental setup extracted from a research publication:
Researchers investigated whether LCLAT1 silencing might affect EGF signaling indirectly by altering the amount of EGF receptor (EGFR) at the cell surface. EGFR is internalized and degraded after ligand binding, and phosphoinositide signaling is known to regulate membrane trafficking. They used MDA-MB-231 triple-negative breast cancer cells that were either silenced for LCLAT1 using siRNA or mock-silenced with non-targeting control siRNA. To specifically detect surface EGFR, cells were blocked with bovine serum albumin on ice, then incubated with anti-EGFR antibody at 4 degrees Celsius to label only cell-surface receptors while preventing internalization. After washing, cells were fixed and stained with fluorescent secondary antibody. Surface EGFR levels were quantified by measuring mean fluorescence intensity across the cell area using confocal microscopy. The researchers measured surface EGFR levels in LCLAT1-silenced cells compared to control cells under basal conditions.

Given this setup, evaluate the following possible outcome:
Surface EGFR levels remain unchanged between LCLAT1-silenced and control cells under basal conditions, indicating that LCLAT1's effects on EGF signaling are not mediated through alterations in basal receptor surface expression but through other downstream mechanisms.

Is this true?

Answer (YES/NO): YES